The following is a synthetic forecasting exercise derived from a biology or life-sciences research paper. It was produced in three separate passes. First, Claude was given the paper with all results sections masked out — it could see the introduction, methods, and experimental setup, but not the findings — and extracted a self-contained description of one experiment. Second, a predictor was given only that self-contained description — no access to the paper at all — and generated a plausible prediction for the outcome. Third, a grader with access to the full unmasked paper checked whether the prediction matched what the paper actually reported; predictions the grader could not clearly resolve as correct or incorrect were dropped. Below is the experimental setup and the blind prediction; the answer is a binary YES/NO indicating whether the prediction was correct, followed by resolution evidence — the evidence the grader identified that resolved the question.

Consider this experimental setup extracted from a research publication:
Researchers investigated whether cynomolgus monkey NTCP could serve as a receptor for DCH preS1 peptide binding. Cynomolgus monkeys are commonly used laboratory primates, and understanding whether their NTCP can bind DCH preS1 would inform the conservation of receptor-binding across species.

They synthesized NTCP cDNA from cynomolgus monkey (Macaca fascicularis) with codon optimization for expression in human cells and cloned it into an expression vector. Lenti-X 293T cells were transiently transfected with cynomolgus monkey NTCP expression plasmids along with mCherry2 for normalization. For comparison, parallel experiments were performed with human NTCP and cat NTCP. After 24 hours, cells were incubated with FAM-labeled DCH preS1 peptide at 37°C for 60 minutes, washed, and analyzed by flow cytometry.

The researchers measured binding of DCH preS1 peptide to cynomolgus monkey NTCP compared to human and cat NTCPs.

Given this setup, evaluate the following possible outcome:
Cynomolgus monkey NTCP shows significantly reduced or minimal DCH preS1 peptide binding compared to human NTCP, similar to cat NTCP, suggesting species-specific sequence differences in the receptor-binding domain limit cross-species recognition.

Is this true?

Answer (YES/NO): NO